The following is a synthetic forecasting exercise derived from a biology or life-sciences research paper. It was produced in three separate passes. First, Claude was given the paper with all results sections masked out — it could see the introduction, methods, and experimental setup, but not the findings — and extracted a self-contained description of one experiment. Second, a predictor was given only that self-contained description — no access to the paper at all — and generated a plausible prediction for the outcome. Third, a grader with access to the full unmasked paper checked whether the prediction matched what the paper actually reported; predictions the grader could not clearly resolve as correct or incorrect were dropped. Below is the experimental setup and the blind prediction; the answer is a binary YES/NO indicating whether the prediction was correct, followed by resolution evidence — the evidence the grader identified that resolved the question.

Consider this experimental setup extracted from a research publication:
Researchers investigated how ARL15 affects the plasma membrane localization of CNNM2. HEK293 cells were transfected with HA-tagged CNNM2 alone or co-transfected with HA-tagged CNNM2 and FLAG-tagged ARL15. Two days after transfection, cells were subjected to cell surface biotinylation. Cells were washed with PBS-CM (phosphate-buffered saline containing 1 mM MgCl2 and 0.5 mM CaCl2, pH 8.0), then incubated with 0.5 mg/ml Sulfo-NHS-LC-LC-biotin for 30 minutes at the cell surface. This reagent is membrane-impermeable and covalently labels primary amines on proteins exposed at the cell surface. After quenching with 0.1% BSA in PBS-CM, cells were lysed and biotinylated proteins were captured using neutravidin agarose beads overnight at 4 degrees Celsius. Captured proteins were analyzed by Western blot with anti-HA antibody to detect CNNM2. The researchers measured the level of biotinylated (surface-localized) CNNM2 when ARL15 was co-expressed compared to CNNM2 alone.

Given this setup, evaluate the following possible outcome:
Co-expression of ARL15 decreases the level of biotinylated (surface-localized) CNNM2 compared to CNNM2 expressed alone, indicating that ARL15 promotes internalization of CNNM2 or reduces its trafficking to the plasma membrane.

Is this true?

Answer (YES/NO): NO